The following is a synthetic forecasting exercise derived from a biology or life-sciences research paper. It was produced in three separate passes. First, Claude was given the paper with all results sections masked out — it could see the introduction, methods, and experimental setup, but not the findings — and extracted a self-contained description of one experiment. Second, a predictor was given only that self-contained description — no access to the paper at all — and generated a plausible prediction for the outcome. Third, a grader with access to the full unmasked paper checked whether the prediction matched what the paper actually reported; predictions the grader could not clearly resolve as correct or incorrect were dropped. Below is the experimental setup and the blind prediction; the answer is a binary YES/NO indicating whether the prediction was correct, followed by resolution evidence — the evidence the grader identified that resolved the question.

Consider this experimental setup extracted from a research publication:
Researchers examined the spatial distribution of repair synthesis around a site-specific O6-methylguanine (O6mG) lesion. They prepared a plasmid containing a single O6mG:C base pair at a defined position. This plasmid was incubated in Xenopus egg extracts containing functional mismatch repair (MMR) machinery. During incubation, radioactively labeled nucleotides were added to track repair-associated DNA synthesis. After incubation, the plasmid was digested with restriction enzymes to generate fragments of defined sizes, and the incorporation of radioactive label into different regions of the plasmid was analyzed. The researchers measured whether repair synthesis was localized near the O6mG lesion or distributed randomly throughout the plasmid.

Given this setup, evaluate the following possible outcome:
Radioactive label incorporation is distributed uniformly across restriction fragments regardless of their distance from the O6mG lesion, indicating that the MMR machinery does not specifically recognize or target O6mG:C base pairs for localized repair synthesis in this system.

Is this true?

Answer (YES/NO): NO